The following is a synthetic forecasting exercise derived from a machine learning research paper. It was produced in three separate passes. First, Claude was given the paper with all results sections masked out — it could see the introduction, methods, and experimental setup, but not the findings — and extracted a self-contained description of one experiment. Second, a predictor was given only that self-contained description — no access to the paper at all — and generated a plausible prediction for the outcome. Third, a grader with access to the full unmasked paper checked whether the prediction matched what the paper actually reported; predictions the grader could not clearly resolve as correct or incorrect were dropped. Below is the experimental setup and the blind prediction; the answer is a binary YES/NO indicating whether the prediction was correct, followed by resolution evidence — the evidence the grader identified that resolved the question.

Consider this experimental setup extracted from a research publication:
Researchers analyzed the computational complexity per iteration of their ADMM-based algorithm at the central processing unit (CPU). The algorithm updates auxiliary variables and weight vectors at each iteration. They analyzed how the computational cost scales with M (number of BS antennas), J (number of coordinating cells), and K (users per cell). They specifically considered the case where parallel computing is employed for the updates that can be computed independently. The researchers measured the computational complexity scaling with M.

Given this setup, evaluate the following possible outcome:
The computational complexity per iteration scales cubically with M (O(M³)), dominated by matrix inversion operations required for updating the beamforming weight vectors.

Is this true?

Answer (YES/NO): NO